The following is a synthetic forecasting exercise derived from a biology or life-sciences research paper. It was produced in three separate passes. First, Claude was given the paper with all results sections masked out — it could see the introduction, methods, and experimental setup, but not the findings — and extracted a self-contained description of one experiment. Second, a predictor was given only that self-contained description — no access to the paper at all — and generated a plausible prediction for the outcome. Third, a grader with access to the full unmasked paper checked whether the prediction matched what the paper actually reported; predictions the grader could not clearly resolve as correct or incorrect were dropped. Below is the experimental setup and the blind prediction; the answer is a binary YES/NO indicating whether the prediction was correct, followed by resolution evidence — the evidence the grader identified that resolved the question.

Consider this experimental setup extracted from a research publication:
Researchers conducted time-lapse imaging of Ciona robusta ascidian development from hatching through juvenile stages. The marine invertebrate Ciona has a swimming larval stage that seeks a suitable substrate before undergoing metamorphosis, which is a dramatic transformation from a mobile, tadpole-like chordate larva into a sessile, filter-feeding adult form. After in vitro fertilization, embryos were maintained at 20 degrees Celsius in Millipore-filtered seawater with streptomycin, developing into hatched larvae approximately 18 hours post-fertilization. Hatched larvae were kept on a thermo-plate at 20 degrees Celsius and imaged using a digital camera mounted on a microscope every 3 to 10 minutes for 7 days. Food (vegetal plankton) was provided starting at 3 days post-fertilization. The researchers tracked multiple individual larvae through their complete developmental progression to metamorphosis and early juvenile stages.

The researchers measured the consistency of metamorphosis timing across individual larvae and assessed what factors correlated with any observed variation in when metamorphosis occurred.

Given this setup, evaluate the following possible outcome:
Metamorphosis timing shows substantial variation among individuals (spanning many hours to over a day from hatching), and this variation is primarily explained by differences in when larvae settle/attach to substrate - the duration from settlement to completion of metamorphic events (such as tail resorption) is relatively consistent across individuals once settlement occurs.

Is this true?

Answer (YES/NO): YES